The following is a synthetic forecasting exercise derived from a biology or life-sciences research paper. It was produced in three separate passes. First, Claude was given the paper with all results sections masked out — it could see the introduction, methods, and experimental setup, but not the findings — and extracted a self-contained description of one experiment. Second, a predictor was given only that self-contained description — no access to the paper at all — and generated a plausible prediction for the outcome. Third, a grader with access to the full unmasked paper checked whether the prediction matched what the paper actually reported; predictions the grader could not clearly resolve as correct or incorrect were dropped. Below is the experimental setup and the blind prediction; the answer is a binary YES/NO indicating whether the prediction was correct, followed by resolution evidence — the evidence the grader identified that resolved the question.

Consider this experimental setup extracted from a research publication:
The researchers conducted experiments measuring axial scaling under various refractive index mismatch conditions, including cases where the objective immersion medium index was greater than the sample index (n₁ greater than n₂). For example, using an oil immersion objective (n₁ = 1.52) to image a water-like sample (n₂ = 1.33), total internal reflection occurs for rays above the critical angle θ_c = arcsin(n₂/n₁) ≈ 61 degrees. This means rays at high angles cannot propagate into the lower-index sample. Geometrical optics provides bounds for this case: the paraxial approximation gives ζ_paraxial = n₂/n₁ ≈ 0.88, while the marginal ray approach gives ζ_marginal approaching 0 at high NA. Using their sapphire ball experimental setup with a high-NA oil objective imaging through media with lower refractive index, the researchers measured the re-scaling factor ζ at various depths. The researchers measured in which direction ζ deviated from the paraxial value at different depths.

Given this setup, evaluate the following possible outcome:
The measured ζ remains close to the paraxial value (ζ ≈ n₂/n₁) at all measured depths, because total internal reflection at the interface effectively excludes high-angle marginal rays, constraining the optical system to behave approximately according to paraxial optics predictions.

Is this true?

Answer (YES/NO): NO